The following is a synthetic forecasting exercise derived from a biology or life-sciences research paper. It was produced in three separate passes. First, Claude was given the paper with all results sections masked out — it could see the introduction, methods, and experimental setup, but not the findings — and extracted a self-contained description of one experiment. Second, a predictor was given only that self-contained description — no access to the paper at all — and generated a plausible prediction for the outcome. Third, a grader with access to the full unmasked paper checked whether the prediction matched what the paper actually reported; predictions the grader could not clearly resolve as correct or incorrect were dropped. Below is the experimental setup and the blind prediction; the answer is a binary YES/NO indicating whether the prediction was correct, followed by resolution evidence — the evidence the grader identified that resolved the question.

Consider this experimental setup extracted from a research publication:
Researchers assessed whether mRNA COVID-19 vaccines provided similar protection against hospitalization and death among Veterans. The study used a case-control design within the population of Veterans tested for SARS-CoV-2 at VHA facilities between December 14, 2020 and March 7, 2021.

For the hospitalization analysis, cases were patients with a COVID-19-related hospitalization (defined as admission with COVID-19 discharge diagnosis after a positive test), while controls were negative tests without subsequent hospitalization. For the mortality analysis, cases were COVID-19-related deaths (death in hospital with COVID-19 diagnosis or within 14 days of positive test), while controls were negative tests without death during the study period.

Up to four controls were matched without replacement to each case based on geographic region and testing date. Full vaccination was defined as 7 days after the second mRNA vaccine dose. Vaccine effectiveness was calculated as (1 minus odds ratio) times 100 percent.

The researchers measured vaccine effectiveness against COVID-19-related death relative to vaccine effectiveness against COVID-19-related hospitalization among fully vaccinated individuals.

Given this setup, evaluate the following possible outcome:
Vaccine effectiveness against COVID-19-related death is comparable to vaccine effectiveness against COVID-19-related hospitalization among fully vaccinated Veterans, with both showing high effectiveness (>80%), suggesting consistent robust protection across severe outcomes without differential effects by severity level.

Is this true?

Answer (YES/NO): NO